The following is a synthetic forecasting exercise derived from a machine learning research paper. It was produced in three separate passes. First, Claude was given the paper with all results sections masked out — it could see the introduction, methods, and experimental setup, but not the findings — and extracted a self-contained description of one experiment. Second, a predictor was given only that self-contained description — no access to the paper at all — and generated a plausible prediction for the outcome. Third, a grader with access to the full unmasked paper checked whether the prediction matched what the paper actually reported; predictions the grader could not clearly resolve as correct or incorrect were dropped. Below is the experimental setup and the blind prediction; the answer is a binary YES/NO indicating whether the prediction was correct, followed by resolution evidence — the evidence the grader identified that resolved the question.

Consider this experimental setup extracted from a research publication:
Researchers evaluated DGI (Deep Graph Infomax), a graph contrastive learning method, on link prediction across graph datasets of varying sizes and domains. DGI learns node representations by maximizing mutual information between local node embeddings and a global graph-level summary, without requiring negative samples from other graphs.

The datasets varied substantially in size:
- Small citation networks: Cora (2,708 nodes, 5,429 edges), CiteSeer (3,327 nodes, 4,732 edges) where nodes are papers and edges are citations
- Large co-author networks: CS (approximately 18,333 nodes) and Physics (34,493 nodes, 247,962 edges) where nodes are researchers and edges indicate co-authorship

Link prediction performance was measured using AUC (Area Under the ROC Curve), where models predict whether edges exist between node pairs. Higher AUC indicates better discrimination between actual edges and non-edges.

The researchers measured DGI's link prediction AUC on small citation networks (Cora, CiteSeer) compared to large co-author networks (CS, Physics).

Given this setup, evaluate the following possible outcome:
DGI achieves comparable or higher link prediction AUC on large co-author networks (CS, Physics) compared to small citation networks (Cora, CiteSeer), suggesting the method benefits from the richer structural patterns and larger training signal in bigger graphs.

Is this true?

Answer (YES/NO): YES